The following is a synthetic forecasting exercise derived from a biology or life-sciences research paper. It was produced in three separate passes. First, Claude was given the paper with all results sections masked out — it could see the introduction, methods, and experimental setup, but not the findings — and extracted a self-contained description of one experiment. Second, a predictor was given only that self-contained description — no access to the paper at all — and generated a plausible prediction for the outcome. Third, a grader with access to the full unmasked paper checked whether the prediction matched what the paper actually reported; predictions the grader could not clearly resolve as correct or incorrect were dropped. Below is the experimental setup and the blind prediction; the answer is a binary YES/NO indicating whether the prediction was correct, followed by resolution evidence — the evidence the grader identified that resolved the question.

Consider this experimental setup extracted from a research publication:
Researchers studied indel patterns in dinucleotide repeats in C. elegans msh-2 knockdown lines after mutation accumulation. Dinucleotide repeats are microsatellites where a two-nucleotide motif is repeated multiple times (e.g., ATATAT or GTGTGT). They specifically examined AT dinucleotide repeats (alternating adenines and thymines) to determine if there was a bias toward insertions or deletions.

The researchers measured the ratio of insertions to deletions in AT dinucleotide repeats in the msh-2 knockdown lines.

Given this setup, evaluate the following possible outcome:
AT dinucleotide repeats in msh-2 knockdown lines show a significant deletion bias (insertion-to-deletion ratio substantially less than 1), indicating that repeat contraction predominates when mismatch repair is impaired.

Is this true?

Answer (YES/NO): NO